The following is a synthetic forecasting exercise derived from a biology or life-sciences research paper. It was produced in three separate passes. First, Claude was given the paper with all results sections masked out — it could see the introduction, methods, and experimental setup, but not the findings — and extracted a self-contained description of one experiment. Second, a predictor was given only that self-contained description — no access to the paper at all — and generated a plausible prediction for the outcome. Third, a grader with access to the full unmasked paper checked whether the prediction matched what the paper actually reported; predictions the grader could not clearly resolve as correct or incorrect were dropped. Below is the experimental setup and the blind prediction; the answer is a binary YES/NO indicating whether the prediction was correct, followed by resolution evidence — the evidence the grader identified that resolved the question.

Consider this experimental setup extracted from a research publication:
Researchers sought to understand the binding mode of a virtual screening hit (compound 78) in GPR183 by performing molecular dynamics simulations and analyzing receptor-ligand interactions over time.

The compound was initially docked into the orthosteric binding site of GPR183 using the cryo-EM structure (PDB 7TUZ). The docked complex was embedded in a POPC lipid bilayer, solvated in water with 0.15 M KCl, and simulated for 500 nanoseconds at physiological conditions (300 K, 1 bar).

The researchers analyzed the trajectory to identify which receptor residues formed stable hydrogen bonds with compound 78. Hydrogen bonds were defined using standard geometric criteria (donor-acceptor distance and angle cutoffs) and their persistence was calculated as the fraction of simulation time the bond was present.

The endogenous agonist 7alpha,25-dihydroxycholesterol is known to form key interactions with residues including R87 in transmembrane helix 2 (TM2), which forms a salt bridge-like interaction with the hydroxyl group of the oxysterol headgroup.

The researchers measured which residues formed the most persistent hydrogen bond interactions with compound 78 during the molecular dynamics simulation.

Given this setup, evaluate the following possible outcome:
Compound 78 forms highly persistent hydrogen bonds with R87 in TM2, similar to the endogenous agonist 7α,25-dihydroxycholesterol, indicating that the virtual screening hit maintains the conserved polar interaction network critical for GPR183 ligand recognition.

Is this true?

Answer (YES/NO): NO